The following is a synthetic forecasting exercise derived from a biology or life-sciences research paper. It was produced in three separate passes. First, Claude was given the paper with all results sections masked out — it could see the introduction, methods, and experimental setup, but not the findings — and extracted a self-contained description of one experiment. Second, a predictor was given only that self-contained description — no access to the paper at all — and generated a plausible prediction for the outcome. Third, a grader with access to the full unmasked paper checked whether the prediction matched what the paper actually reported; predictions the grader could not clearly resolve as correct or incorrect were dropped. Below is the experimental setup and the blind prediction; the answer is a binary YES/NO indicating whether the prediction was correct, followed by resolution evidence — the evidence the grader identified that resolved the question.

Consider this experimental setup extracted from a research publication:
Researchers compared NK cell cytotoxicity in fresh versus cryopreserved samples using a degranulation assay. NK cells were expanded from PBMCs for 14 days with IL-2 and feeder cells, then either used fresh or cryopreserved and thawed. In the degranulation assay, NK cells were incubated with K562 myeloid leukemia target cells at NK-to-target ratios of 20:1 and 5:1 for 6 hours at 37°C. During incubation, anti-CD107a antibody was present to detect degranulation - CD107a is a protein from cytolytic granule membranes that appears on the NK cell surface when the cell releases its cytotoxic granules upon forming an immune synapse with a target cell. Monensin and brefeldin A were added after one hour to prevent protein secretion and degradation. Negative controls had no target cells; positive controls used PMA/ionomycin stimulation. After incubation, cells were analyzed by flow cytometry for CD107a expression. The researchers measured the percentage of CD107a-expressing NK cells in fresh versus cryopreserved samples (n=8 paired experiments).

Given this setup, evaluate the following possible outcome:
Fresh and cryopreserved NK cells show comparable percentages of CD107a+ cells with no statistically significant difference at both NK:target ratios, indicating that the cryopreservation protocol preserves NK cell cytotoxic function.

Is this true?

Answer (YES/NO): YES